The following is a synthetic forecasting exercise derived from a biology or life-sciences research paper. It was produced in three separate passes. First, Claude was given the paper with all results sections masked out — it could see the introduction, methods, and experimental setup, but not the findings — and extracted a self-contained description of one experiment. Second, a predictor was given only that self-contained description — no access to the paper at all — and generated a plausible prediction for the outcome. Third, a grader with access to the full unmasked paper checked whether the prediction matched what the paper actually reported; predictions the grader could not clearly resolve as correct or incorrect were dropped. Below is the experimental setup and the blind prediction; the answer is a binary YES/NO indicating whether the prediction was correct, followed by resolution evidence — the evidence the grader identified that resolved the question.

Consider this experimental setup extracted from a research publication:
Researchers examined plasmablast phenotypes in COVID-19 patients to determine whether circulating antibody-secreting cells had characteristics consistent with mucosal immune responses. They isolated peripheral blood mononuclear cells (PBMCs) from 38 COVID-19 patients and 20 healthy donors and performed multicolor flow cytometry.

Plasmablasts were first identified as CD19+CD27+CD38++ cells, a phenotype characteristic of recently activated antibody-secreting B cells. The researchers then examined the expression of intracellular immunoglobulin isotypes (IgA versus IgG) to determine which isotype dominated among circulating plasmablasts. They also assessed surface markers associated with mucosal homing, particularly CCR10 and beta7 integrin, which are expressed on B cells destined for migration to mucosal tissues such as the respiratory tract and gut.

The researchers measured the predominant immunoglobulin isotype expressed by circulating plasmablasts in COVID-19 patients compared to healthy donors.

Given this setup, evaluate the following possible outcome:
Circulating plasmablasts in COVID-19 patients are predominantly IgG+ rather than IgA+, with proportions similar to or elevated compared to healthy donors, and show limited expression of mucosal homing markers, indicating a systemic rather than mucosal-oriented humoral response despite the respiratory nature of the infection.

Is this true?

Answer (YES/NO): NO